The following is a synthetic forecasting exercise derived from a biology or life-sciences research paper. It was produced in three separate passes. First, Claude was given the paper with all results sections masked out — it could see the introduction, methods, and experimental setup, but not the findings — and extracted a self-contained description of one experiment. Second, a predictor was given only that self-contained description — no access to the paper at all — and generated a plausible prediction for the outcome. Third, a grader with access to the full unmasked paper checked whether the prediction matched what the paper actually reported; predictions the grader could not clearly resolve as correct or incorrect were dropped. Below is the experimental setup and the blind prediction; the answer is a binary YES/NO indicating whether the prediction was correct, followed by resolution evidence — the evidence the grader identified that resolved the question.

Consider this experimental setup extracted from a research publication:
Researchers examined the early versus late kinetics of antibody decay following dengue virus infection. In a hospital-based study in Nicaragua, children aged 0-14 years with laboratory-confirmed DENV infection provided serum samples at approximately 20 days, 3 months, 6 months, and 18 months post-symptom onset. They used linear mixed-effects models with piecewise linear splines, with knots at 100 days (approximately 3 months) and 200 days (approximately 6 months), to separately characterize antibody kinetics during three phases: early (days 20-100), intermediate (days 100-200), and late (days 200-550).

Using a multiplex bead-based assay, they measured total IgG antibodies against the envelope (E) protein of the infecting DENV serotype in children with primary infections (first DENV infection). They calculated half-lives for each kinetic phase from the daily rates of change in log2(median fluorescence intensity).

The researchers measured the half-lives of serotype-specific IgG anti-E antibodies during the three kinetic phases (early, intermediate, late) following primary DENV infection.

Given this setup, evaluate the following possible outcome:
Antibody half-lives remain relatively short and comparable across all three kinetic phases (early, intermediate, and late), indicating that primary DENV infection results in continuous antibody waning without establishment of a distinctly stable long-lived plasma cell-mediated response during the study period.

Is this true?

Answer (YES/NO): NO